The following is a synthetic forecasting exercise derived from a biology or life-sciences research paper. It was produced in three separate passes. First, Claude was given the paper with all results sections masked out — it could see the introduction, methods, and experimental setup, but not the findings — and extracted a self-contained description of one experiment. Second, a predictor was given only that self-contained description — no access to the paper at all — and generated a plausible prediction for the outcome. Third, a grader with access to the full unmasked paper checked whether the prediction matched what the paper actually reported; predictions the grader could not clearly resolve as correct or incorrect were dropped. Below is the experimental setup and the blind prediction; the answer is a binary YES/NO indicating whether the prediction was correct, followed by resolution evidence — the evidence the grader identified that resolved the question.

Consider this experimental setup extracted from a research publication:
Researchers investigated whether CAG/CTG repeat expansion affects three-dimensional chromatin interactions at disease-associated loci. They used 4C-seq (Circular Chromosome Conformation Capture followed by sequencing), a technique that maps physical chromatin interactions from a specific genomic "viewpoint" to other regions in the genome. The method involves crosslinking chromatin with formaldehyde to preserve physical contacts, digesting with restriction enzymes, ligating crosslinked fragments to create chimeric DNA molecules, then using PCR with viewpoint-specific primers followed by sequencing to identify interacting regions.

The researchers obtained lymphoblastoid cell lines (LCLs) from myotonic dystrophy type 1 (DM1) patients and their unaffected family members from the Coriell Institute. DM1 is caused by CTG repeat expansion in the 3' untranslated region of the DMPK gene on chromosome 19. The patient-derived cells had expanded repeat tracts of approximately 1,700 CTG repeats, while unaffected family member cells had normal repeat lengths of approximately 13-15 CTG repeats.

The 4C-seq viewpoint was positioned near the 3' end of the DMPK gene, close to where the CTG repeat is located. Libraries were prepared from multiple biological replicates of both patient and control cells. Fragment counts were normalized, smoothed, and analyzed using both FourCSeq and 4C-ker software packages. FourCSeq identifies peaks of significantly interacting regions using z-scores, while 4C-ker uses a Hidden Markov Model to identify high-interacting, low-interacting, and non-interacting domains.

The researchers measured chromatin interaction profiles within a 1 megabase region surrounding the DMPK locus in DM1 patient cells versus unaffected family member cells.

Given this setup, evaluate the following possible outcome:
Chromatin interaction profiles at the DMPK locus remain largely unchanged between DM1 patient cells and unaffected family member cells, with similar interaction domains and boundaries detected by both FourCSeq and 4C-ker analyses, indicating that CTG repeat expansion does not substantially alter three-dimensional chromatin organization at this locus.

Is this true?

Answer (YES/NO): YES